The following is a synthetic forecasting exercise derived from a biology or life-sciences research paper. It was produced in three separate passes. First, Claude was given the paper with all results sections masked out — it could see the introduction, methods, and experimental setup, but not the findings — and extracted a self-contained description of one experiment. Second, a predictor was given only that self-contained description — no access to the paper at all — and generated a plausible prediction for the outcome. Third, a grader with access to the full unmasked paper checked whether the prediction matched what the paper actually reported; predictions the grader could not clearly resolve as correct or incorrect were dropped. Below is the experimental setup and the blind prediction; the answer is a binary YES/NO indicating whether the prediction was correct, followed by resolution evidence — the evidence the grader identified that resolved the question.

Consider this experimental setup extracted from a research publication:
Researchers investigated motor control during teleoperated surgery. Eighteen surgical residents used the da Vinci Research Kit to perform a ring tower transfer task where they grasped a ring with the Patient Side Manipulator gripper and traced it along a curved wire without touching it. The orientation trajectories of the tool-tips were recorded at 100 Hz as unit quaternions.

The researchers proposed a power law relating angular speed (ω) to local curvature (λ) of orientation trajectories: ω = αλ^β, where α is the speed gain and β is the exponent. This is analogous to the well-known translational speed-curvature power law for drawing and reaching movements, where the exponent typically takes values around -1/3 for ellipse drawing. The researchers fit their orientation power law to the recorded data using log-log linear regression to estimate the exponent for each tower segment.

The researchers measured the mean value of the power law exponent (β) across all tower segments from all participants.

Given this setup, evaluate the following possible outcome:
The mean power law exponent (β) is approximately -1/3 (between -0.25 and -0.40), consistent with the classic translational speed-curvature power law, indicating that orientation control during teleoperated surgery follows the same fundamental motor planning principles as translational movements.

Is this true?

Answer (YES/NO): NO